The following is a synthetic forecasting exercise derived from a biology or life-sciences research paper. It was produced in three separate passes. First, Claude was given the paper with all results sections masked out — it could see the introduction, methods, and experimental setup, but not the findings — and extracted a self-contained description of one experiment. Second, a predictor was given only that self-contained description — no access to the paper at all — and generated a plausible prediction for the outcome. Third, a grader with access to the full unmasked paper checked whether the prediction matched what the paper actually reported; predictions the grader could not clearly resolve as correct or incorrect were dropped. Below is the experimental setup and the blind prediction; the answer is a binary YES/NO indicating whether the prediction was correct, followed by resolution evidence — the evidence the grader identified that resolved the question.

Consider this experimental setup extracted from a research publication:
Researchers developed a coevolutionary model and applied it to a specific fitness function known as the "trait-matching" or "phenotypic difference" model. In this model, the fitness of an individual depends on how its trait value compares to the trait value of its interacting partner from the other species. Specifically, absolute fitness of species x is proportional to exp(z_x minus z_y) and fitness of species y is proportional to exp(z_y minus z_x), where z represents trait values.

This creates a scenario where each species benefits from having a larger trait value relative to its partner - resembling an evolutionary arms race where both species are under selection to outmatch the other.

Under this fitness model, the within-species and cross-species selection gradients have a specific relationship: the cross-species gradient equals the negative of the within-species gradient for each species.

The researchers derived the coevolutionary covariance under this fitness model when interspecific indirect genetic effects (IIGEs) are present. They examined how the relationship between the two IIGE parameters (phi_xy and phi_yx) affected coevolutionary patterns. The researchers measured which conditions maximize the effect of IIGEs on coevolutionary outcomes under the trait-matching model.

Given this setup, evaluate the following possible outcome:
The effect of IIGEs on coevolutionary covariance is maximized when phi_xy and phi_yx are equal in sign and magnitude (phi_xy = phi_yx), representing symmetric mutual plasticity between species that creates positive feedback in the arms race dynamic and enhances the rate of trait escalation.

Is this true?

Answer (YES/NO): YES